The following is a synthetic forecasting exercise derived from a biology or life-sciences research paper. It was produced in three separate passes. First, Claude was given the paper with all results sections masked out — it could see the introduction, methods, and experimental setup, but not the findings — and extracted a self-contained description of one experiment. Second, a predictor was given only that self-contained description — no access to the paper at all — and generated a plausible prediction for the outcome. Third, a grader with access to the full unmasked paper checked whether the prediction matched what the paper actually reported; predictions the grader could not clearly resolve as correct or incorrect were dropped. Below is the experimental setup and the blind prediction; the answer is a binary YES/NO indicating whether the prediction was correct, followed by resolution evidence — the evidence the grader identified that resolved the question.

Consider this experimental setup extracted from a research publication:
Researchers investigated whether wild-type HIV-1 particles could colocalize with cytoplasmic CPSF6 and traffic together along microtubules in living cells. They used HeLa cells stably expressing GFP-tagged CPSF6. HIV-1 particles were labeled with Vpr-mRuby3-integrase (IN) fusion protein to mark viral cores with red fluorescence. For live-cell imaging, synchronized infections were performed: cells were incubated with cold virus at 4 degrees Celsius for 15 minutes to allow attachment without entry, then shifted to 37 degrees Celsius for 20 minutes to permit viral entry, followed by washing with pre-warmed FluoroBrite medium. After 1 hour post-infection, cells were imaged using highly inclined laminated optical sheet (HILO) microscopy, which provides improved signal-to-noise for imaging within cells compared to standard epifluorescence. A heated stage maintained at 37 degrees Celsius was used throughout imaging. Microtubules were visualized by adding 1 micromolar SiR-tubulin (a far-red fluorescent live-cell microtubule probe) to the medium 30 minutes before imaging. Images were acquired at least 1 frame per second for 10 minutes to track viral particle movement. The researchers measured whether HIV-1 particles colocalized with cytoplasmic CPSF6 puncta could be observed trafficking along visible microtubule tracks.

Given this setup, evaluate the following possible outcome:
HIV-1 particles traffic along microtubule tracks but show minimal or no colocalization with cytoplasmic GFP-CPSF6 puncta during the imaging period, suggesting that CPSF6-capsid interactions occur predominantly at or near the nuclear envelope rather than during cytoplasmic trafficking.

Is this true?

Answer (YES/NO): NO